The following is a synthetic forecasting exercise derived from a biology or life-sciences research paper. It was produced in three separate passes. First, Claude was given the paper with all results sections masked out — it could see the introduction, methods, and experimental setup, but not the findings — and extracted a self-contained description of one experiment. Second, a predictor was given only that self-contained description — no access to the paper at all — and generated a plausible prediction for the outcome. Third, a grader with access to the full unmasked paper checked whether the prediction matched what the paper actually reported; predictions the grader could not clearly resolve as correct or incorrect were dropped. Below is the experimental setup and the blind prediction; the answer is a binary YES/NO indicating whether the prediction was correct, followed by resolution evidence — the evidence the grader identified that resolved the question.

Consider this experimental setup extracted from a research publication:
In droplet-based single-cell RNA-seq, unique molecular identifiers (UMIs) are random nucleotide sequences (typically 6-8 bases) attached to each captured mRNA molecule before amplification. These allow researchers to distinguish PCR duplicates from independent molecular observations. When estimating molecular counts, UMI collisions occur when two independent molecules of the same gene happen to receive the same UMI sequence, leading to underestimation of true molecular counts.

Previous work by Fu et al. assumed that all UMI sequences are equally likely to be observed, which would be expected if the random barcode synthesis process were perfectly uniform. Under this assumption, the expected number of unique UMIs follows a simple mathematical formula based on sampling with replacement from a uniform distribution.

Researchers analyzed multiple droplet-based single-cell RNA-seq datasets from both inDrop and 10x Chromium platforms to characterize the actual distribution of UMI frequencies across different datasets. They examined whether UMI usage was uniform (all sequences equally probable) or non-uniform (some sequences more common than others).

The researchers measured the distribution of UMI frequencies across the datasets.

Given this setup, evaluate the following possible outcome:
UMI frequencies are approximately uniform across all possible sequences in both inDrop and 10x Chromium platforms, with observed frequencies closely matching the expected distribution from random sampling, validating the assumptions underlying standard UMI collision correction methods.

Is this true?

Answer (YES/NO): NO